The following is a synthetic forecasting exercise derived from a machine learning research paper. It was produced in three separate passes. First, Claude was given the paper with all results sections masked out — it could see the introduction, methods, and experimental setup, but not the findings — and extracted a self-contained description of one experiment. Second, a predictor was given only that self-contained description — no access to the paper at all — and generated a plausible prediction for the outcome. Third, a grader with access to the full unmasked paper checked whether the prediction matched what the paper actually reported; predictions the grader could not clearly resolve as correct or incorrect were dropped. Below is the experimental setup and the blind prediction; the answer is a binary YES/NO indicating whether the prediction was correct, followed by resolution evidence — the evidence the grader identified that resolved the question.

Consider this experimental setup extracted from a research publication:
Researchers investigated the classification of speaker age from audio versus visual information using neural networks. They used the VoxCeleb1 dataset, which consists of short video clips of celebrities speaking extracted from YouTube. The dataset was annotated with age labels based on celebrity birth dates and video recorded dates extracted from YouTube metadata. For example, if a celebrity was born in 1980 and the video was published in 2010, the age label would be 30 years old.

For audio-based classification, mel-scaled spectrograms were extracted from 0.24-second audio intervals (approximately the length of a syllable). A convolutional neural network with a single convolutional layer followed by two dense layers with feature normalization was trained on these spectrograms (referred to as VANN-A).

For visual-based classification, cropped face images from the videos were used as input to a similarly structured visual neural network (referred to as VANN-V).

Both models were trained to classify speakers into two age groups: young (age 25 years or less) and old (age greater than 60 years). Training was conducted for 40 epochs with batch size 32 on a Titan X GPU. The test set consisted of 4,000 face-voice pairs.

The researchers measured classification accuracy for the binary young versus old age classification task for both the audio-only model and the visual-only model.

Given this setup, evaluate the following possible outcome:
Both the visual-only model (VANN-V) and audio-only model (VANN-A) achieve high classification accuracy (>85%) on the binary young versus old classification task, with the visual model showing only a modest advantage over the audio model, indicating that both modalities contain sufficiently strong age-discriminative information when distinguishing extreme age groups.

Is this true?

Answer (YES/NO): NO